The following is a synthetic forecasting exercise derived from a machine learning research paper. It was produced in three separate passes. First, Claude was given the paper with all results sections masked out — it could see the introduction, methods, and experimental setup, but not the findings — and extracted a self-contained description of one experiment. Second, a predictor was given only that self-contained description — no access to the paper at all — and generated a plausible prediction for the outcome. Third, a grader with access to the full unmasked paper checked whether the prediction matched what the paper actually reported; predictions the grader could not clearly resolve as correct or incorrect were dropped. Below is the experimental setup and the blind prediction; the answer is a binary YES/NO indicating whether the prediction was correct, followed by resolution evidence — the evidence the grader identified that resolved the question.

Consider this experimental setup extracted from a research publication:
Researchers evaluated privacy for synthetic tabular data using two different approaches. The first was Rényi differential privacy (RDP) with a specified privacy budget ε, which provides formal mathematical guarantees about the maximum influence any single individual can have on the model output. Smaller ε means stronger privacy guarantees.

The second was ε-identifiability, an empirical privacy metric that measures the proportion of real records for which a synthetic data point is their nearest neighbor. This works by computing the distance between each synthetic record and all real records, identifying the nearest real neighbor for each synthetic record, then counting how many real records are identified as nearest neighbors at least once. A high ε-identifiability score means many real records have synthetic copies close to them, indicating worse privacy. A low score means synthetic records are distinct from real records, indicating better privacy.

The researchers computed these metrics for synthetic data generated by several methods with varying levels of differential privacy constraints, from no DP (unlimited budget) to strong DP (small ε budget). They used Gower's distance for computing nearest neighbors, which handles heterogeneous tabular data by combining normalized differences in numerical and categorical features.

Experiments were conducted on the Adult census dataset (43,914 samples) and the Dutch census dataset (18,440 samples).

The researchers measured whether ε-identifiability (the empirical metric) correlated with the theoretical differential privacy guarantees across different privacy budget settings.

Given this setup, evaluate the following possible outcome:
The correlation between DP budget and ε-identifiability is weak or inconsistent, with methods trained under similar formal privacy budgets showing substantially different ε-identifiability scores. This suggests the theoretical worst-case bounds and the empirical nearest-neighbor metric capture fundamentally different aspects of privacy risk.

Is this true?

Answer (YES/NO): YES